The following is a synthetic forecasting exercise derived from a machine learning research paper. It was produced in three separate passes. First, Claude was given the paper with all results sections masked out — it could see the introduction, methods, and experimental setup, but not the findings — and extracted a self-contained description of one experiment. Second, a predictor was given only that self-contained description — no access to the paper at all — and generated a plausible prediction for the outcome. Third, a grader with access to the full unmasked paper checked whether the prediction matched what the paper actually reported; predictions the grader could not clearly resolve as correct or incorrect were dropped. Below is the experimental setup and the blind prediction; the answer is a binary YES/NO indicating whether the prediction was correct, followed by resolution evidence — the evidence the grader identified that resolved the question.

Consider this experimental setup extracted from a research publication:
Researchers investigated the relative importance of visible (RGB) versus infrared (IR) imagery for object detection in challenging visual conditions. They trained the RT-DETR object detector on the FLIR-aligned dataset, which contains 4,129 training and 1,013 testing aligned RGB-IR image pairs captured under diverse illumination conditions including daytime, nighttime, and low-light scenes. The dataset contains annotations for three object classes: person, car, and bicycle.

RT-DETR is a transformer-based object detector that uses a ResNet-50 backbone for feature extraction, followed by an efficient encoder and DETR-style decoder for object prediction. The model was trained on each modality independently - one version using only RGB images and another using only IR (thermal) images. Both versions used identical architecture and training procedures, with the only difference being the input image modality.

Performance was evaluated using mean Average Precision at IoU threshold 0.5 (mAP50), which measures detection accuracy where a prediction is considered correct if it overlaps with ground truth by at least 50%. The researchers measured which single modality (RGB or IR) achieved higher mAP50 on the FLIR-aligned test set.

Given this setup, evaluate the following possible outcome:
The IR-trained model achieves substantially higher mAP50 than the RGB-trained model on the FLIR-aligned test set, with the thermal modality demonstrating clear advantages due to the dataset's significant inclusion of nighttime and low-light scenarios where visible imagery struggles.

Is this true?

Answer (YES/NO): YES